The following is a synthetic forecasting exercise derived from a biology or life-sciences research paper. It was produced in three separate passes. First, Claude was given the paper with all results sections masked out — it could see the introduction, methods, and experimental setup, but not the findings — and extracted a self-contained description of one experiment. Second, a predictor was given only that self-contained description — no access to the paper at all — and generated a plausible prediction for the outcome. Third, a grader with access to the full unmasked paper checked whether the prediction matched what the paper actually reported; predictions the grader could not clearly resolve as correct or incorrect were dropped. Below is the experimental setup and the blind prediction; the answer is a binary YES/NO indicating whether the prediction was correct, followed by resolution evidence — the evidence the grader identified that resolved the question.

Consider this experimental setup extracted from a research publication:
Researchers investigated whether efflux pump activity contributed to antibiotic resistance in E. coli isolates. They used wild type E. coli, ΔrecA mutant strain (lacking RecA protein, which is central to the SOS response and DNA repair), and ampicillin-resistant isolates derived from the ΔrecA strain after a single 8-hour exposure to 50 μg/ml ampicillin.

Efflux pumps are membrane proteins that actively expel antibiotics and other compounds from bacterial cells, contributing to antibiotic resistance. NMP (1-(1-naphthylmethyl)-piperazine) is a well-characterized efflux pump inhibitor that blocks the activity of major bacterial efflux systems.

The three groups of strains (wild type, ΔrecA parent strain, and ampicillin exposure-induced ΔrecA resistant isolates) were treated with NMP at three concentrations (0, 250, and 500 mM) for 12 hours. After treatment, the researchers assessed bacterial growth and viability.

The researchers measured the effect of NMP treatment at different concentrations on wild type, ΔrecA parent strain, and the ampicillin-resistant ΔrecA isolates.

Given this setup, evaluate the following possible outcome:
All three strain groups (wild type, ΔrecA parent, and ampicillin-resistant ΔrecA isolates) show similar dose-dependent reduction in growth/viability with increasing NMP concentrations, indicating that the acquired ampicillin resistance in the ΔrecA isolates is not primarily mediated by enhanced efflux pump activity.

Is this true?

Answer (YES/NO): NO